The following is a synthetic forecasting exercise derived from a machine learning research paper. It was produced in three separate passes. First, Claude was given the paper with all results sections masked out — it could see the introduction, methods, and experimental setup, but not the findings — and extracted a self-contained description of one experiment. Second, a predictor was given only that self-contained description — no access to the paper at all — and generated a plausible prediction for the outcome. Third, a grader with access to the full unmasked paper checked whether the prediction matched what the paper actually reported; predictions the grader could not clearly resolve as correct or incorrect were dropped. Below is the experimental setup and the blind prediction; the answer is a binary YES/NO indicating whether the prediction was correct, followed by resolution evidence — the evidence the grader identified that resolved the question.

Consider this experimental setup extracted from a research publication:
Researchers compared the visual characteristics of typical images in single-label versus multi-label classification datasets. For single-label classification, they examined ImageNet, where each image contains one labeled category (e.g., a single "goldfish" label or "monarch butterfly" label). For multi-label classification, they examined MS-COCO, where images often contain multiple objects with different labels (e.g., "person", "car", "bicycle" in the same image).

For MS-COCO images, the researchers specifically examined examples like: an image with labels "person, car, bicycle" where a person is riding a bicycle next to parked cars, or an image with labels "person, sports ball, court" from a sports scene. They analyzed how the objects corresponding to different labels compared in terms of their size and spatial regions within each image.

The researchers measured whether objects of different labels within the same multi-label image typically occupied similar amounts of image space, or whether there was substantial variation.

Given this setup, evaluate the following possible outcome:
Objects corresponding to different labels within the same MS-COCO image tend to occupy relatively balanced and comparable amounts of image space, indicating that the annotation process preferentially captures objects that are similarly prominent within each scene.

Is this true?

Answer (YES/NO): NO